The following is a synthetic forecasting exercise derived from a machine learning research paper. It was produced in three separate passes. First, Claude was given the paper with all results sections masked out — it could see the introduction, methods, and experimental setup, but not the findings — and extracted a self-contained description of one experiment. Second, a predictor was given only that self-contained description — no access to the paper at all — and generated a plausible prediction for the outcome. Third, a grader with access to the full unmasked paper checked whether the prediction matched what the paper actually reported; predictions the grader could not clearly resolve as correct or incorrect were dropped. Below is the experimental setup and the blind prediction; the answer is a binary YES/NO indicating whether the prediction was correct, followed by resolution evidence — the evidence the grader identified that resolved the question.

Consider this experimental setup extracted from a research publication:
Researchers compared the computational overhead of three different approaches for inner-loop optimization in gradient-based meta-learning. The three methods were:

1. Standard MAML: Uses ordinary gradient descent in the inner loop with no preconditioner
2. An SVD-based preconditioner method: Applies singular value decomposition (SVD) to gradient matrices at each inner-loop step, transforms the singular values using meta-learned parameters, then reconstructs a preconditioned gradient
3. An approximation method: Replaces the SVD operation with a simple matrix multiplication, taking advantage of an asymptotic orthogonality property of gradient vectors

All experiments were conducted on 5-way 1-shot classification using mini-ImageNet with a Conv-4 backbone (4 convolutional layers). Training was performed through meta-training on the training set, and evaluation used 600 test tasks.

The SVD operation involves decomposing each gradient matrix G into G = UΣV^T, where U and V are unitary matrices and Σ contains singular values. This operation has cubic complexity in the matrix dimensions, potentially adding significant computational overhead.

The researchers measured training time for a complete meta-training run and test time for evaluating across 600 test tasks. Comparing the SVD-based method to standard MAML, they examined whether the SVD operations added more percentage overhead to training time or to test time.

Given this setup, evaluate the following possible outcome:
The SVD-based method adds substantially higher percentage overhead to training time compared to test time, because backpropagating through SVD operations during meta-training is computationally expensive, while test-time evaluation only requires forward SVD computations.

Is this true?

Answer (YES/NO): NO